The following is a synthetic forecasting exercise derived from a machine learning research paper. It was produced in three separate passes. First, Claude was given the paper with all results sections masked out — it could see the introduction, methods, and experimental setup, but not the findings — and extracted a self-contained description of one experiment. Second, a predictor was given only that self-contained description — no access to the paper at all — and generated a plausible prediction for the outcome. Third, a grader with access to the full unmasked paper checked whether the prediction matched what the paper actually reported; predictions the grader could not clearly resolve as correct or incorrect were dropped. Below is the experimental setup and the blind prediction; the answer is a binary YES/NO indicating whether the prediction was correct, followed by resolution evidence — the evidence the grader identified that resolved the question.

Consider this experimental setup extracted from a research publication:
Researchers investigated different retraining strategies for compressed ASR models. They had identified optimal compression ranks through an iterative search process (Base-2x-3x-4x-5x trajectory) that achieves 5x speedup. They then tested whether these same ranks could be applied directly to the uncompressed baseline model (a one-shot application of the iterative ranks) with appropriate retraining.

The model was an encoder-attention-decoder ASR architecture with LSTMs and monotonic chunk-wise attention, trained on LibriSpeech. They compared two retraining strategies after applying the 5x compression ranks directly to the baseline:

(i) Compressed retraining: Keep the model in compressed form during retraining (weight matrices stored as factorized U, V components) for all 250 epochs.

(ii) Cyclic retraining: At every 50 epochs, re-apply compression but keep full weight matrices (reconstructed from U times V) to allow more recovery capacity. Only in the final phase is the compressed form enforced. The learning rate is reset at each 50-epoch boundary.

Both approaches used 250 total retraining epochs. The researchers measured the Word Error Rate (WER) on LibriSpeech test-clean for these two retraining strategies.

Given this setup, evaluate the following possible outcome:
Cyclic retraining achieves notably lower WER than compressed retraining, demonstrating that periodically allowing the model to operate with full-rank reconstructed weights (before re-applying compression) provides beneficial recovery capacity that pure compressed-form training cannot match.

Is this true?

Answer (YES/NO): YES